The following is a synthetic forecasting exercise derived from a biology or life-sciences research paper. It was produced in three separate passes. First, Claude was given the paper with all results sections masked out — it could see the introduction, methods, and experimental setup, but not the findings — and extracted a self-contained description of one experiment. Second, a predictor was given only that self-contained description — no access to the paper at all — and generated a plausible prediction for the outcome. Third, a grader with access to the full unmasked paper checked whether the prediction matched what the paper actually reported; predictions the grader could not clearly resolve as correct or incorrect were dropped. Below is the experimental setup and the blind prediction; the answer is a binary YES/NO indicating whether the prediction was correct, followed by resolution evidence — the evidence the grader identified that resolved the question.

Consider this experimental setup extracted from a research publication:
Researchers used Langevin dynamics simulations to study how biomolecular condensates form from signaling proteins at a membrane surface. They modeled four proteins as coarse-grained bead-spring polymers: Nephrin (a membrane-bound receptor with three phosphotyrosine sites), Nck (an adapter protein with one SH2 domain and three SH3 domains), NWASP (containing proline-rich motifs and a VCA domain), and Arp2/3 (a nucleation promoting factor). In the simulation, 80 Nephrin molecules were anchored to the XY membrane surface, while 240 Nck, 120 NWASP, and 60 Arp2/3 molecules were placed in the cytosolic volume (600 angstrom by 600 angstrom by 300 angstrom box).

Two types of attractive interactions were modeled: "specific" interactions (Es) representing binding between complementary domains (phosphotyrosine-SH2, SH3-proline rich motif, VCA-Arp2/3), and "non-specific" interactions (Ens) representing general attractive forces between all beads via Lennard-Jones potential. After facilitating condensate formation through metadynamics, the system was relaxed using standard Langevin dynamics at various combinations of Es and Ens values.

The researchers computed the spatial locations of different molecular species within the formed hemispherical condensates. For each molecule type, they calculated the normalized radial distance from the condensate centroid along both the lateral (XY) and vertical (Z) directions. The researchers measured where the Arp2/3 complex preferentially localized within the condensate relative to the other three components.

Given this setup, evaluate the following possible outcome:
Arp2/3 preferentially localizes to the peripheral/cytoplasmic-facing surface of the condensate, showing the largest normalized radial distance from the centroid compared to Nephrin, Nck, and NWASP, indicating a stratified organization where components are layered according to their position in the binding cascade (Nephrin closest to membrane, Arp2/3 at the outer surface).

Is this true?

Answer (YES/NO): YES